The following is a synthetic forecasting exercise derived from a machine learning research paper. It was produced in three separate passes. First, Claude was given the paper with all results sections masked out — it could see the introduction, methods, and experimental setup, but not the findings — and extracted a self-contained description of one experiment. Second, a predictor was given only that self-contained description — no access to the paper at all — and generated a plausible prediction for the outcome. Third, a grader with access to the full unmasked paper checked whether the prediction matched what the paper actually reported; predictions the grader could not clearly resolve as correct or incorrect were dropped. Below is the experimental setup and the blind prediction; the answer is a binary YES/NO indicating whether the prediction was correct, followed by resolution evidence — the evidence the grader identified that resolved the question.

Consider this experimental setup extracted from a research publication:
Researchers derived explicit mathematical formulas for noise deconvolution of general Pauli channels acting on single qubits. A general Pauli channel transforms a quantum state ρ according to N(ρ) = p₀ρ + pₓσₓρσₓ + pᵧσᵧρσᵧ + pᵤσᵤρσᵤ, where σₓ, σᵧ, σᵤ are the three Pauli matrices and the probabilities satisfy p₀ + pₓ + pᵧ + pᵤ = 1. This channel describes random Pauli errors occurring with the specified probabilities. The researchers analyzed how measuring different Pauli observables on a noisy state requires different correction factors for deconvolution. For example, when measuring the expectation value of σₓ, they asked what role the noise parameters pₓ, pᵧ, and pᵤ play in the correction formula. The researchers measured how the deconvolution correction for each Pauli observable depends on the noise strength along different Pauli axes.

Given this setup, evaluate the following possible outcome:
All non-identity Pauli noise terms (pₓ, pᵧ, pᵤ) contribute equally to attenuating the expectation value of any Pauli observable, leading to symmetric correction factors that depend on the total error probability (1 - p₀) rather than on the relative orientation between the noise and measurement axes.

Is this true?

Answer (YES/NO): NO